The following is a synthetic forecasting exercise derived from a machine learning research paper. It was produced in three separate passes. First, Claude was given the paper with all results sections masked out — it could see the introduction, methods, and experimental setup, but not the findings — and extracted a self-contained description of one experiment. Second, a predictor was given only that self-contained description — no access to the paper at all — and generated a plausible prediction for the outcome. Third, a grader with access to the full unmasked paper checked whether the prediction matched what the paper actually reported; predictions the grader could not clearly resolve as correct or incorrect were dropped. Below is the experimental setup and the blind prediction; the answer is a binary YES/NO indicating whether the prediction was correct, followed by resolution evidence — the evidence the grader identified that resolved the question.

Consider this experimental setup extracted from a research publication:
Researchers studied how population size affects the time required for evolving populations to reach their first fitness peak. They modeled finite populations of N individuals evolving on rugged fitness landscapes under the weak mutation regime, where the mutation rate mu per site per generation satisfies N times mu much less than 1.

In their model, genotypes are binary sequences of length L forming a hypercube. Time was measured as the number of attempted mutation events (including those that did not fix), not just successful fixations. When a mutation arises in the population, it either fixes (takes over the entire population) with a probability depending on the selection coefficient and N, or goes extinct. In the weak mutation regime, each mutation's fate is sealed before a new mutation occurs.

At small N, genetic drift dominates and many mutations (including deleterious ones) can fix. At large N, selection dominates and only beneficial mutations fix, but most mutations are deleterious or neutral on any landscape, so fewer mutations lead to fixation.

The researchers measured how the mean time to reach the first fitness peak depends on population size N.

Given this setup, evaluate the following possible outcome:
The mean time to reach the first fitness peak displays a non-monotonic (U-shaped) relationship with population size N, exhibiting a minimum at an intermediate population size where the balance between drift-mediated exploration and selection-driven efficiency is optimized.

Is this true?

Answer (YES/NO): NO